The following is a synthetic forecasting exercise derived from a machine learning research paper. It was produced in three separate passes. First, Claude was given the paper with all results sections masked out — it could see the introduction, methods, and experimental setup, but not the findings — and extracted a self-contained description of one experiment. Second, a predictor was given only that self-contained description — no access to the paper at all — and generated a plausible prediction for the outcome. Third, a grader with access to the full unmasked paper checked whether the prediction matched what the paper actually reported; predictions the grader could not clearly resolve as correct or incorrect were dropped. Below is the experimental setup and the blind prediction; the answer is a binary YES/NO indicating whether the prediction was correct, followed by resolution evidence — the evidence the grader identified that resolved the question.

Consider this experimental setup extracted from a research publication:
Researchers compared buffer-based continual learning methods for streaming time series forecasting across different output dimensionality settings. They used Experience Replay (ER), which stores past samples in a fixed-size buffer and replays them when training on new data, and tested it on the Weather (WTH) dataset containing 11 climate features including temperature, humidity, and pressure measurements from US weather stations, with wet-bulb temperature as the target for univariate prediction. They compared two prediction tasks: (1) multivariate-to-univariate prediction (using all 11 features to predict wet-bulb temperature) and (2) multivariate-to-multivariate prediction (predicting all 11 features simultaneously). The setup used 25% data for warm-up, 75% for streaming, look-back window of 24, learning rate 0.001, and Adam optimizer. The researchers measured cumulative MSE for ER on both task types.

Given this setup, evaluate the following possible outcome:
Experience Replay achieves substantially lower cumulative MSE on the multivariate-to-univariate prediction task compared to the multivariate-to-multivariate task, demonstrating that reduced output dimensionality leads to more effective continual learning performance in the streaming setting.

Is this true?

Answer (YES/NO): NO